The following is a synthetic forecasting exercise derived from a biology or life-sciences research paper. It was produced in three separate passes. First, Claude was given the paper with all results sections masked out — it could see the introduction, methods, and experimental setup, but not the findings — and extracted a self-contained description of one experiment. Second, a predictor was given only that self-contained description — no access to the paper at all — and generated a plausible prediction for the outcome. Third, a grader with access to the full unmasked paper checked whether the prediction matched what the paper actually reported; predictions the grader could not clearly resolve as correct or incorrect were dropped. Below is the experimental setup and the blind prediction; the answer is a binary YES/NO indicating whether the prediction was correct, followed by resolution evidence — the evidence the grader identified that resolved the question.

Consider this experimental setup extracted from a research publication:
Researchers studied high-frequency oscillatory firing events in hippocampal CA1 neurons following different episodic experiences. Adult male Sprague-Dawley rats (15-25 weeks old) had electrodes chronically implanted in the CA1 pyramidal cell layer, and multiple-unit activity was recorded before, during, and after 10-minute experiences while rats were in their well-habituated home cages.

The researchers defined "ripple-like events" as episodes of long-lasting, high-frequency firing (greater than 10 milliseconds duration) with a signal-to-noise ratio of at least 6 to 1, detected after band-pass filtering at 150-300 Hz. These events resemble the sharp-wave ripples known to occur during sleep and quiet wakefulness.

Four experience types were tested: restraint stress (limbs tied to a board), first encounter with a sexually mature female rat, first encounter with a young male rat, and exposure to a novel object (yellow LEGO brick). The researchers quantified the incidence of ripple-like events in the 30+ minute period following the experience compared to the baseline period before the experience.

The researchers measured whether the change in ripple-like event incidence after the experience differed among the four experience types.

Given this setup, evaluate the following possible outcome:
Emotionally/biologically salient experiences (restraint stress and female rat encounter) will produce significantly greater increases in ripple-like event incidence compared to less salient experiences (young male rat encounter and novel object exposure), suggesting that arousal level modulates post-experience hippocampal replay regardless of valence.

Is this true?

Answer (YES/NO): NO